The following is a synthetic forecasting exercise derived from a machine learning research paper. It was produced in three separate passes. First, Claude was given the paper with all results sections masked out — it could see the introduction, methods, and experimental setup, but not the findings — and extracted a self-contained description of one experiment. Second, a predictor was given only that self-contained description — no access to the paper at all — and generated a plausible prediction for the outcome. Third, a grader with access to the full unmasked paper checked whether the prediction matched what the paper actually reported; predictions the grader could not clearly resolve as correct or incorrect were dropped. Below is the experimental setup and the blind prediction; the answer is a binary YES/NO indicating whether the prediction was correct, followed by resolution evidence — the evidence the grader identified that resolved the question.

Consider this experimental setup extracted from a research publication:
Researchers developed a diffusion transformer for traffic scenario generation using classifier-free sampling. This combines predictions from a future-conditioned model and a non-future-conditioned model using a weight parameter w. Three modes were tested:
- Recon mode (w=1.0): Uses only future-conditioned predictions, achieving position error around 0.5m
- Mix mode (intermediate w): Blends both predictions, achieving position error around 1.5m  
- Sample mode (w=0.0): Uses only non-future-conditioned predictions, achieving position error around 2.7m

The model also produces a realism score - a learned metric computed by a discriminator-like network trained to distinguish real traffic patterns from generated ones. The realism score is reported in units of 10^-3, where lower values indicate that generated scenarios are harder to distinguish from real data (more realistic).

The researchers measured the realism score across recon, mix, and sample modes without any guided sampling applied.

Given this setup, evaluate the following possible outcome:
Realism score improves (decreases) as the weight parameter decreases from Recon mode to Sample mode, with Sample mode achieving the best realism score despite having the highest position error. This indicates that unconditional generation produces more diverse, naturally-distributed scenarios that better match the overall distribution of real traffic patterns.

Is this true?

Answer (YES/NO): NO